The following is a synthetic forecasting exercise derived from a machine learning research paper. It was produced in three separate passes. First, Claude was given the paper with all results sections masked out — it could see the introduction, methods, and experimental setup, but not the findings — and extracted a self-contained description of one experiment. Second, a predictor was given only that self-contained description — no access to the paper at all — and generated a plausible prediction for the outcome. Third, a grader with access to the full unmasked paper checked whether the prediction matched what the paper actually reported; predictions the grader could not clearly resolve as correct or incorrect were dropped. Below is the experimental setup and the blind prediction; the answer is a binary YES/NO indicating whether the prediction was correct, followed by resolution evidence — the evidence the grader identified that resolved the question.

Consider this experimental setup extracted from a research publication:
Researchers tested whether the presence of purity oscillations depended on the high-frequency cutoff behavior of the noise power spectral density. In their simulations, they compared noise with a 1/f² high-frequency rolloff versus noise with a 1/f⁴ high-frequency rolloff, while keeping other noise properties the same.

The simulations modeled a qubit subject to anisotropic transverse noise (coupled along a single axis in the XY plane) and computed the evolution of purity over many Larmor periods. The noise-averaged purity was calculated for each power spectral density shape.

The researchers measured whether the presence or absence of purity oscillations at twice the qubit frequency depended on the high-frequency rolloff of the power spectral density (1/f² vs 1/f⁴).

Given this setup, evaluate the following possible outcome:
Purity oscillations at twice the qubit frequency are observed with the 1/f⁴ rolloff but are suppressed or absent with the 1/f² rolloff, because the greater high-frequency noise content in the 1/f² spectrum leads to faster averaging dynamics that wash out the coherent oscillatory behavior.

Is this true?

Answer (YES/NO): NO